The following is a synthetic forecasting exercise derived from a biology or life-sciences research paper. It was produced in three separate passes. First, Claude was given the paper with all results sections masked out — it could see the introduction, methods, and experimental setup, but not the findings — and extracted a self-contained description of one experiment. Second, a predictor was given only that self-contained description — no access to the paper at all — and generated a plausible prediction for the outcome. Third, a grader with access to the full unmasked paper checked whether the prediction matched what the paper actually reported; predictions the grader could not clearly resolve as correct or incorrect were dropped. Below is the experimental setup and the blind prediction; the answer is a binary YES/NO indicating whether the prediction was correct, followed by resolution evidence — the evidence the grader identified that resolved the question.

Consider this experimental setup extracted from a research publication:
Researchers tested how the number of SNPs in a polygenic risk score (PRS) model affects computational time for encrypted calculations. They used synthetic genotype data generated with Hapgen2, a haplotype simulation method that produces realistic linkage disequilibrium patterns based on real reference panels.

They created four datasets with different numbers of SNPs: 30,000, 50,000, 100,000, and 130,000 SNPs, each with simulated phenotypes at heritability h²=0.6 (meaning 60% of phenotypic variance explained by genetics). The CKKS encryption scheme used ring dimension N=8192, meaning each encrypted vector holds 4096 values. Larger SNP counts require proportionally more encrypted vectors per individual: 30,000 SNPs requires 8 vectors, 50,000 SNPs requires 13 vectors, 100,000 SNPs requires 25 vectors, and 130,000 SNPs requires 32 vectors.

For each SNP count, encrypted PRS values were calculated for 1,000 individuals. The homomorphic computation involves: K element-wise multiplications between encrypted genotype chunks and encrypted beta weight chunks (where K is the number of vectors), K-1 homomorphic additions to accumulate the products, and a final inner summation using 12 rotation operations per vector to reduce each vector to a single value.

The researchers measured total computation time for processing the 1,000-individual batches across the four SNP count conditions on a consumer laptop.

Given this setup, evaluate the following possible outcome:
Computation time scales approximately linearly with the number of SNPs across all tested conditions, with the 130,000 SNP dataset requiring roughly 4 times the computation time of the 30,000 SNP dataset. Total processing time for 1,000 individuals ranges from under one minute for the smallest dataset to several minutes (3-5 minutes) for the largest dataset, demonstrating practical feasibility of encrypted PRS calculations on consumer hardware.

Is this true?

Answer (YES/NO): NO